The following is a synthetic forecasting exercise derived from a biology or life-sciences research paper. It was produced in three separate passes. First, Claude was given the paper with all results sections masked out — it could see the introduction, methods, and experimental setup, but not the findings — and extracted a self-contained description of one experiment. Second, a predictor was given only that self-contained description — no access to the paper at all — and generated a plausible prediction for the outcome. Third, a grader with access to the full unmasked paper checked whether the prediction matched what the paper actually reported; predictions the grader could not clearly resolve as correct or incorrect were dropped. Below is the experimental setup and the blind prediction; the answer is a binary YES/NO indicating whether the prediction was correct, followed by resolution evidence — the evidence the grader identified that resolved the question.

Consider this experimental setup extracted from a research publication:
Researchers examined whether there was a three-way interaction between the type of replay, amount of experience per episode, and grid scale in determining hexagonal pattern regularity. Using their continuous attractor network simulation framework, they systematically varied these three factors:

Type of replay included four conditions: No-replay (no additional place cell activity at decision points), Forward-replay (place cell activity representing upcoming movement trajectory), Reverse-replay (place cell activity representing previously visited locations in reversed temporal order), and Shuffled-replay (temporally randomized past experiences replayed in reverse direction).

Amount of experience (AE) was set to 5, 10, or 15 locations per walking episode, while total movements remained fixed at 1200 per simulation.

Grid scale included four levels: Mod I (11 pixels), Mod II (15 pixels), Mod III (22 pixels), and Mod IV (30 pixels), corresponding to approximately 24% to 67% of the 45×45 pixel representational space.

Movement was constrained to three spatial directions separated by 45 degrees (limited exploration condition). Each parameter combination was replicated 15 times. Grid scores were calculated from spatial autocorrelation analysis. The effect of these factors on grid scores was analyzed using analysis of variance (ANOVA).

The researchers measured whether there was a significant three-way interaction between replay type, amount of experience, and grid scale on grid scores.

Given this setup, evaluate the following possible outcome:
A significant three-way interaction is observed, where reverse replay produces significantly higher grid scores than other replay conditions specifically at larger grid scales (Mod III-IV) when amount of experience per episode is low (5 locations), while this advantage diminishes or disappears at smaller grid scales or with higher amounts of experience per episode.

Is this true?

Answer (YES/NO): NO